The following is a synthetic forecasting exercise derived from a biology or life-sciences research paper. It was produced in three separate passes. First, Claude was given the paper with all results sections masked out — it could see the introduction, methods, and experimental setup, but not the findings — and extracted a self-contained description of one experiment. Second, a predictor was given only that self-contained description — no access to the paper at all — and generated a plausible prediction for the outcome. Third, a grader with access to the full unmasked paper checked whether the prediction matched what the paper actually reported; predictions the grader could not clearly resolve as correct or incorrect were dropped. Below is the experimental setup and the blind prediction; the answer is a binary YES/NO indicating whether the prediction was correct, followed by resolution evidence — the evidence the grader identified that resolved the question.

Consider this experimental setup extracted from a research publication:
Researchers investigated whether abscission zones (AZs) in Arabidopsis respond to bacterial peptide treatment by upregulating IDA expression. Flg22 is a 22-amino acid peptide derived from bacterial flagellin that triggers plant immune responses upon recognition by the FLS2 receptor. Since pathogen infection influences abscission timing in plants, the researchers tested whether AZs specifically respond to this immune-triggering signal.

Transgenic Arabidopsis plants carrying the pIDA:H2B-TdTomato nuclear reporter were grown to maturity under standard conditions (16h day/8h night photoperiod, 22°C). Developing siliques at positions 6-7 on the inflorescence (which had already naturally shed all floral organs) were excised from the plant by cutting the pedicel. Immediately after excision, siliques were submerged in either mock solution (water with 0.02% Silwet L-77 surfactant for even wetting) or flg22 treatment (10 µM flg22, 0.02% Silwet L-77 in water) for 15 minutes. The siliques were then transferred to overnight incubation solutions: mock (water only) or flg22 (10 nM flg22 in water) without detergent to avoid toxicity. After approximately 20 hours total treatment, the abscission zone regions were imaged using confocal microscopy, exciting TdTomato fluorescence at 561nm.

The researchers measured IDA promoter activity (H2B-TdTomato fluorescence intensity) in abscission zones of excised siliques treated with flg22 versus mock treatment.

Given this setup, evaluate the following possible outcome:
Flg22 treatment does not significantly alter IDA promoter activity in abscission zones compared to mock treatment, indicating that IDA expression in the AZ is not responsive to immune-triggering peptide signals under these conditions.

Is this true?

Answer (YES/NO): NO